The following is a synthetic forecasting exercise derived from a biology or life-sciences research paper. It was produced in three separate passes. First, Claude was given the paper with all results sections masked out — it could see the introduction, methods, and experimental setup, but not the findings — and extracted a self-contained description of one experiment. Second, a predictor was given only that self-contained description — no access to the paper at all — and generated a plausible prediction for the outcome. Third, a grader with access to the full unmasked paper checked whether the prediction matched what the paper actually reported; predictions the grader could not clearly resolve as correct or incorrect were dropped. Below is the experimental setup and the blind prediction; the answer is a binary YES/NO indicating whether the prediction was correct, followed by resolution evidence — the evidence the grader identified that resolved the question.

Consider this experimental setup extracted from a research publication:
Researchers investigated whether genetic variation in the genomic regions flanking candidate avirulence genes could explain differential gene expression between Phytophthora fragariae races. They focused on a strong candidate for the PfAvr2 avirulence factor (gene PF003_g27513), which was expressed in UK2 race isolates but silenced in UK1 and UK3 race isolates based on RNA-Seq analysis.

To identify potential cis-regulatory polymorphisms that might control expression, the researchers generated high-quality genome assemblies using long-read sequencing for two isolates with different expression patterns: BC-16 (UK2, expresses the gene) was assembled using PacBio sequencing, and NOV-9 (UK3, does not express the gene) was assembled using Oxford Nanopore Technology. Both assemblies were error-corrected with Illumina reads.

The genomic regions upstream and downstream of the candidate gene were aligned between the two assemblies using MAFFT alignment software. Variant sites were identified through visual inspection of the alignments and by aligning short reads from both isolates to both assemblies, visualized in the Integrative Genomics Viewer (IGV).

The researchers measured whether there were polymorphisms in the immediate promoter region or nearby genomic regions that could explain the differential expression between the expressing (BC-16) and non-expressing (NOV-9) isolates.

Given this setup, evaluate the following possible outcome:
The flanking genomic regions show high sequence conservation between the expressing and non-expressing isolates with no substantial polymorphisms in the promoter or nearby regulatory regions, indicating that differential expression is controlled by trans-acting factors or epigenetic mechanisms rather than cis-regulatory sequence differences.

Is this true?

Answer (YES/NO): YES